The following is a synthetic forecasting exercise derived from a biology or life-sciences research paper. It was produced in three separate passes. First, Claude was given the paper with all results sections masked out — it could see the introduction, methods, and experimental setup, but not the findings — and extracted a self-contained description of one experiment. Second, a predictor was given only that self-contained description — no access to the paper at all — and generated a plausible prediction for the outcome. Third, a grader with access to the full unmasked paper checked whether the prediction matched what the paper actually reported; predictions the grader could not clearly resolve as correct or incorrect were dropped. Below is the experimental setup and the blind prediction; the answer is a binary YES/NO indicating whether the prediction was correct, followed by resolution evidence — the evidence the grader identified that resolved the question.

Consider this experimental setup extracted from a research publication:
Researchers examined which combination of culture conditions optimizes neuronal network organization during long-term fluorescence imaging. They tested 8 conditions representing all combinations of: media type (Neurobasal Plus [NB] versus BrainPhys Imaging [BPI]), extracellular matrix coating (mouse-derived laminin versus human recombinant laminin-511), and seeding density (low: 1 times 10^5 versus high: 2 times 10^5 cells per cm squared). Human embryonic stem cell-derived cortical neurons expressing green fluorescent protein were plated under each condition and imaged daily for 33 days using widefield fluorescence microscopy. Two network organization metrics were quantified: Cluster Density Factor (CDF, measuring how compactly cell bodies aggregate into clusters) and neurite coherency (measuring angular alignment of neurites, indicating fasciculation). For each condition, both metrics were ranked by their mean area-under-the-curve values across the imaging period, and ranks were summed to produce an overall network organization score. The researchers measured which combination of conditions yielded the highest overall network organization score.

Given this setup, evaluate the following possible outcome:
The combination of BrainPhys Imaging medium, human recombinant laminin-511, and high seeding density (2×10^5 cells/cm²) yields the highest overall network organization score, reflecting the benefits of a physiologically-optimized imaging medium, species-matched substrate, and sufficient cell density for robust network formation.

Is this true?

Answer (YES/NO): YES